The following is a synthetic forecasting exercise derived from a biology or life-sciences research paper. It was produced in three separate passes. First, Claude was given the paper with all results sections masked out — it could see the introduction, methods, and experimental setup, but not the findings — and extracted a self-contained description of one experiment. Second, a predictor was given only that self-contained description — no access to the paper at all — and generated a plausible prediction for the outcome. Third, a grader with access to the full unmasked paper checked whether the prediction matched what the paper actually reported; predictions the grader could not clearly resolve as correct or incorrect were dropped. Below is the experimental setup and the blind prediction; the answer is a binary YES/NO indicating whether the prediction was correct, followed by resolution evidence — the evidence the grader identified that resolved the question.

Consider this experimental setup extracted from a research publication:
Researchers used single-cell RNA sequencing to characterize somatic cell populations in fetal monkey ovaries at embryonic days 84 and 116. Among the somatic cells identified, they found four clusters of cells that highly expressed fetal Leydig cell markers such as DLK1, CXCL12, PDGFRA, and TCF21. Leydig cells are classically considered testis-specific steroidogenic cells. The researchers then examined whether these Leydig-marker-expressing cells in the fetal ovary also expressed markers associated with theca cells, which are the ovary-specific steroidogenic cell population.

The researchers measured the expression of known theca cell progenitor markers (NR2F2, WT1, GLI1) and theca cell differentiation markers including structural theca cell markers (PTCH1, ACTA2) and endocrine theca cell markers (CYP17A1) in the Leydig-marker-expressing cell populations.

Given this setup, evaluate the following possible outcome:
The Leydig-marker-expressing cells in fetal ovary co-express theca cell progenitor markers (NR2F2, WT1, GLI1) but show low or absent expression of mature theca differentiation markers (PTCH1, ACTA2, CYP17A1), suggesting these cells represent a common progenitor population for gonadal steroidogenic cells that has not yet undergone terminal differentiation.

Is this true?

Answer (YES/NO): NO